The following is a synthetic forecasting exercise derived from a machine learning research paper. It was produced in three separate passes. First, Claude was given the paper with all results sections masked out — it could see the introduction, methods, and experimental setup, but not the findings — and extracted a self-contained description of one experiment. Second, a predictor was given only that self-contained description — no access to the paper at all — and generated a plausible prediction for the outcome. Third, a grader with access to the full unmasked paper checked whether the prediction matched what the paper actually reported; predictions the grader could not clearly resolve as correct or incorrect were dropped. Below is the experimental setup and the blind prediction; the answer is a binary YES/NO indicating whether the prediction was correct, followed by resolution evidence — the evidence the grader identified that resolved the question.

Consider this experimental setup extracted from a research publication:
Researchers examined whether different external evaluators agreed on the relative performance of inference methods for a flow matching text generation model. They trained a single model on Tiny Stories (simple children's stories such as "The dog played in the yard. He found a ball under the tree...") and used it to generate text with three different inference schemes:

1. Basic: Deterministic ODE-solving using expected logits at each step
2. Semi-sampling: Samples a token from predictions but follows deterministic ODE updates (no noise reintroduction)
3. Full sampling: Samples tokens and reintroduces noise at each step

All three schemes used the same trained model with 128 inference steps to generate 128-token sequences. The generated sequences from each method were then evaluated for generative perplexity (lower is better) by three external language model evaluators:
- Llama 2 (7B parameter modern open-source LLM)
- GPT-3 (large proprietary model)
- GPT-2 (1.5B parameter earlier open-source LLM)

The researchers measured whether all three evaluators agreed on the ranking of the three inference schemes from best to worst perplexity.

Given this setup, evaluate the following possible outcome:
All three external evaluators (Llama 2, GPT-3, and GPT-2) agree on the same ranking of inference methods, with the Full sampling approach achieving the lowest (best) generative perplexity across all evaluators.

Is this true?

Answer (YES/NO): YES